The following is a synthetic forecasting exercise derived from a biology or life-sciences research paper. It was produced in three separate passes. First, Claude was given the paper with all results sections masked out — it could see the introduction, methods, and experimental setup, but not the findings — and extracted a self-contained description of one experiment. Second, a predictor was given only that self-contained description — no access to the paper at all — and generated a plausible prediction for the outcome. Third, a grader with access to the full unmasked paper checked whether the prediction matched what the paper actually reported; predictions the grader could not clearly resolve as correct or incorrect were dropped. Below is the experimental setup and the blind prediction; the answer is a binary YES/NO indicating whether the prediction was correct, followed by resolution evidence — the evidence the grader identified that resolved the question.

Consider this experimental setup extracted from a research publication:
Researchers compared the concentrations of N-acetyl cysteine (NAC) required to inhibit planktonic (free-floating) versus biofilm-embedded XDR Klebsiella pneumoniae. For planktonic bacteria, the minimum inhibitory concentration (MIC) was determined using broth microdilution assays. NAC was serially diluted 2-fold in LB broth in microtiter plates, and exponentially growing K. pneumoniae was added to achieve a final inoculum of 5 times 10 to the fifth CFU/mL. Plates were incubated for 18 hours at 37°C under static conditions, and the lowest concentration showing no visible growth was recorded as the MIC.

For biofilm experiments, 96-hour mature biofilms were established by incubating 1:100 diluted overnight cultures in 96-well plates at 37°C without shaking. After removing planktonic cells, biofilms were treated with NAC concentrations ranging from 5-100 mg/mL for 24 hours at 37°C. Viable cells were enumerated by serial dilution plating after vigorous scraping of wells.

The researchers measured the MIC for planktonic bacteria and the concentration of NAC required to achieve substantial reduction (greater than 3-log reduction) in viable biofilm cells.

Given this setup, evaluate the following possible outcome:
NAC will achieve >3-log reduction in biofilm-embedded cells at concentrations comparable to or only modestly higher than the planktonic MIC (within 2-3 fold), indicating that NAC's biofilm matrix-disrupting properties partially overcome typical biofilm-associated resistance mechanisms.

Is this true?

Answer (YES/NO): NO